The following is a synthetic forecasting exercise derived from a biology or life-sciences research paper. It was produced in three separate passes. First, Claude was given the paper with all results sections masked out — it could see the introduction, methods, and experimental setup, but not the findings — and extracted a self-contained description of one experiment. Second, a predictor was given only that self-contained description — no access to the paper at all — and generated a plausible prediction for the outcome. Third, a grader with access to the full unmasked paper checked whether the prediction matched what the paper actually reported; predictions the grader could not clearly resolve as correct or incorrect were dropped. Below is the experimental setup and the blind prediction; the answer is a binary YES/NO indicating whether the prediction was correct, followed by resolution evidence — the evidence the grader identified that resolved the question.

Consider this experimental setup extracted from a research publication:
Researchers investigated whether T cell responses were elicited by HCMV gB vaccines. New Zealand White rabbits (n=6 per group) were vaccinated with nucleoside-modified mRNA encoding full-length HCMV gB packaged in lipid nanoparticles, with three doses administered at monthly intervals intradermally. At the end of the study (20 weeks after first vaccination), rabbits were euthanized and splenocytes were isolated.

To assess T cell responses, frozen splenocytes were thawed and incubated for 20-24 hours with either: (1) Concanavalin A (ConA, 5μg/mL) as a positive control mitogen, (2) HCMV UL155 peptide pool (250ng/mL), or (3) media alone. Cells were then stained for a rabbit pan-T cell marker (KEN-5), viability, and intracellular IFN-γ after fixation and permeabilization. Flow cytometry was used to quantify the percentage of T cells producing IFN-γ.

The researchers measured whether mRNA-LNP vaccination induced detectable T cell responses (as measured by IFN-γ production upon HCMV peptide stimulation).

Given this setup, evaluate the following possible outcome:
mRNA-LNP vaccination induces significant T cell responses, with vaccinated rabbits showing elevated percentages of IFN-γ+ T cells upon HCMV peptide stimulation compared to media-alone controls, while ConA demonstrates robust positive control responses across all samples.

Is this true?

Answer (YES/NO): NO